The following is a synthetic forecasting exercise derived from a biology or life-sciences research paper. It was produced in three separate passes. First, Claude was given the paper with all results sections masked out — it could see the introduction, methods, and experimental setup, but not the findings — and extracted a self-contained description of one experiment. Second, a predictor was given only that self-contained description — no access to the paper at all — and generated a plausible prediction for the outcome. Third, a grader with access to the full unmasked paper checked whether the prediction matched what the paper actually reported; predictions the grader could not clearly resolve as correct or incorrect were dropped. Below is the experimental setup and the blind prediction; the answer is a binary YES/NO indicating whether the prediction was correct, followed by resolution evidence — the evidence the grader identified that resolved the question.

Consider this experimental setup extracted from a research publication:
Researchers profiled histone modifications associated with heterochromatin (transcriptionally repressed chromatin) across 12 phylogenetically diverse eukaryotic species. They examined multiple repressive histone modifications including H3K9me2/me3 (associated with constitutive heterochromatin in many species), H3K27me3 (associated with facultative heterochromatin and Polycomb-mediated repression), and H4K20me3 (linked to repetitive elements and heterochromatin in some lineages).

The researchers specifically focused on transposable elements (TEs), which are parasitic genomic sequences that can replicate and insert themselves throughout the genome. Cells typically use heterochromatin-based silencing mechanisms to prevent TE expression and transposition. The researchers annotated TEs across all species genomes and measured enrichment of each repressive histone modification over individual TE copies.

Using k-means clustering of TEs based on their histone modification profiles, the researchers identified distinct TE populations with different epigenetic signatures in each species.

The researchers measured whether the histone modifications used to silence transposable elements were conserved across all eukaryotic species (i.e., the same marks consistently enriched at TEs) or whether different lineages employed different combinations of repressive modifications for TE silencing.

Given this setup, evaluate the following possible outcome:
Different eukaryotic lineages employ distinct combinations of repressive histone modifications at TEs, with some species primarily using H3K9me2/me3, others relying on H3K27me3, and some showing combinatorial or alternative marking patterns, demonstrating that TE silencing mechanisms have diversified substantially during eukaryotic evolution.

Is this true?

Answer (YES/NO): YES